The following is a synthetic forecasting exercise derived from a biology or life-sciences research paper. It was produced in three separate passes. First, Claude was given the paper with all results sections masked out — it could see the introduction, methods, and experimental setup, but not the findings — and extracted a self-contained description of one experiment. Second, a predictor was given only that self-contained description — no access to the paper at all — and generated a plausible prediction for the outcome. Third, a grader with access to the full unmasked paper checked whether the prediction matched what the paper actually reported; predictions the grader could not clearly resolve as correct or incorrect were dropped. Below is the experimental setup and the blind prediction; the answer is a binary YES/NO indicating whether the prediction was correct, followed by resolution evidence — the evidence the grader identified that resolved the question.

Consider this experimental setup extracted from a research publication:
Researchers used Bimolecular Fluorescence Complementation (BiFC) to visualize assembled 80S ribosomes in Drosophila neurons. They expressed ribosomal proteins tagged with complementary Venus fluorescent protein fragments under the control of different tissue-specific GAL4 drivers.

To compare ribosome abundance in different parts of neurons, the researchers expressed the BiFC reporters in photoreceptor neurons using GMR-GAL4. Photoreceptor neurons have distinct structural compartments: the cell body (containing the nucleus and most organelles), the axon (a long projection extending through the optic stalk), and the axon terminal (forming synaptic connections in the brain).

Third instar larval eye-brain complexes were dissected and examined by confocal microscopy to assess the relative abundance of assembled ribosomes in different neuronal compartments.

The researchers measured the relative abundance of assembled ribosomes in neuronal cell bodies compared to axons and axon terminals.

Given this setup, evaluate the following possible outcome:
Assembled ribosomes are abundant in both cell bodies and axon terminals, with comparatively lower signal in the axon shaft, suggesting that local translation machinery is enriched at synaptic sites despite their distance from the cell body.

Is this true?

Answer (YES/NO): YES